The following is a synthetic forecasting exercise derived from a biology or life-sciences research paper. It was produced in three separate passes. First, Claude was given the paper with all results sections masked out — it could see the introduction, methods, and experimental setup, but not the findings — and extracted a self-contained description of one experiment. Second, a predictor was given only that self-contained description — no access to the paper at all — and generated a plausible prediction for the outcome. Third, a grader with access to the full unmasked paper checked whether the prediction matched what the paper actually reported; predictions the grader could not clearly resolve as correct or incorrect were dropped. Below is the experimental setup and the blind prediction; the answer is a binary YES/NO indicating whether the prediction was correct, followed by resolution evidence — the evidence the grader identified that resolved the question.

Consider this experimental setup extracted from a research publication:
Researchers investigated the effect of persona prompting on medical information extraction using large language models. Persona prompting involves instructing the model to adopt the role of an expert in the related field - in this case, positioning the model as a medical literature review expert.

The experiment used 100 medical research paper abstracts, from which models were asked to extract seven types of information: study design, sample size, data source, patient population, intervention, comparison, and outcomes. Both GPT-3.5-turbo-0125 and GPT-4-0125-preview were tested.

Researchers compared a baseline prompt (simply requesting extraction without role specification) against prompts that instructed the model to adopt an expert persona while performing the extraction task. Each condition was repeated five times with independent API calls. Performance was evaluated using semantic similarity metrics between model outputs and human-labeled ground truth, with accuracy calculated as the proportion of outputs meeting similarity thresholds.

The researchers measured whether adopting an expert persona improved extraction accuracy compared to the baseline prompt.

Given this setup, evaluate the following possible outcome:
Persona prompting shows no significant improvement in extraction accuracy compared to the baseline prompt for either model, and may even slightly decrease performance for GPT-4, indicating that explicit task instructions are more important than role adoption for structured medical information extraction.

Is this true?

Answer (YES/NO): NO